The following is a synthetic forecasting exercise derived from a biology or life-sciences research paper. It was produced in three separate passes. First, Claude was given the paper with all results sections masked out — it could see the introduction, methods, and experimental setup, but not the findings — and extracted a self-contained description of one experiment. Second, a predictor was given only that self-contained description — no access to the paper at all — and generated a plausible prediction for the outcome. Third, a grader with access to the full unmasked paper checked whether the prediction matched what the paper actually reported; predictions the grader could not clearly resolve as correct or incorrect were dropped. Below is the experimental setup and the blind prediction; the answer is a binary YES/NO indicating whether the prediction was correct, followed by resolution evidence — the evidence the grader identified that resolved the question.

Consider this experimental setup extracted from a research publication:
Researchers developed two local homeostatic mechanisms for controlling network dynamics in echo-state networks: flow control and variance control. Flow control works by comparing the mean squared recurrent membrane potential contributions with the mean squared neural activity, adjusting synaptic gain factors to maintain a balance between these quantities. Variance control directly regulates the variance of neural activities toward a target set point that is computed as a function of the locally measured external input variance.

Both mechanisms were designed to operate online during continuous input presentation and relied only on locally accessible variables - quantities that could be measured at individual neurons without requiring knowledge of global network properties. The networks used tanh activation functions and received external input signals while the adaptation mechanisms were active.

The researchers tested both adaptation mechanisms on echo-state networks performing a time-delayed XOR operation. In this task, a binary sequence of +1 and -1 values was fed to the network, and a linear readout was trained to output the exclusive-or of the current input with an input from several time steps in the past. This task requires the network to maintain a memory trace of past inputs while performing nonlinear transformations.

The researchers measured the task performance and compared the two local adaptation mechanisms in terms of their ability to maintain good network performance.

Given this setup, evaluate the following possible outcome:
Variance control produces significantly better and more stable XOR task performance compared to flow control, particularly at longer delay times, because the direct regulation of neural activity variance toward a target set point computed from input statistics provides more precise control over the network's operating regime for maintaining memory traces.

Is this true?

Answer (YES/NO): NO